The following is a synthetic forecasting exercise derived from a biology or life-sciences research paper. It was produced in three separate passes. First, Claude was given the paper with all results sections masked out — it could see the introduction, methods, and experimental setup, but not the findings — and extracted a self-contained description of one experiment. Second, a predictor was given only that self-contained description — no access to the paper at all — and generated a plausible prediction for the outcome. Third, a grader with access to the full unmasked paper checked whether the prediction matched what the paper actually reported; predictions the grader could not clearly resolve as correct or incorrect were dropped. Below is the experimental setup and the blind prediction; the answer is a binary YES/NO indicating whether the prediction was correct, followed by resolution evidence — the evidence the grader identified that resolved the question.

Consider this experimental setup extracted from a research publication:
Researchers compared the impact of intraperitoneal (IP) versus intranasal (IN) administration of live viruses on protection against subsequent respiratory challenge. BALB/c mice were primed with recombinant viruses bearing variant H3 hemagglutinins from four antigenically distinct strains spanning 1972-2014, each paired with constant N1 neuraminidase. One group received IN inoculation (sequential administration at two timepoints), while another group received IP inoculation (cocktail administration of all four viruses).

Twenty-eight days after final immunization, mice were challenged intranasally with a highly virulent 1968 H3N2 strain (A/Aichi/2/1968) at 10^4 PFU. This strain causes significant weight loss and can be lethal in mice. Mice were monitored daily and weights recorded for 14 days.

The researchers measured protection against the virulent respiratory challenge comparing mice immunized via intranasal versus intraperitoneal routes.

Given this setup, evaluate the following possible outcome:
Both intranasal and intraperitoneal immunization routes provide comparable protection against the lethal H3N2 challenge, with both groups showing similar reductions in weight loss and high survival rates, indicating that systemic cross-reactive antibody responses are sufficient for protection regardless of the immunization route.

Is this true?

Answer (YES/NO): NO